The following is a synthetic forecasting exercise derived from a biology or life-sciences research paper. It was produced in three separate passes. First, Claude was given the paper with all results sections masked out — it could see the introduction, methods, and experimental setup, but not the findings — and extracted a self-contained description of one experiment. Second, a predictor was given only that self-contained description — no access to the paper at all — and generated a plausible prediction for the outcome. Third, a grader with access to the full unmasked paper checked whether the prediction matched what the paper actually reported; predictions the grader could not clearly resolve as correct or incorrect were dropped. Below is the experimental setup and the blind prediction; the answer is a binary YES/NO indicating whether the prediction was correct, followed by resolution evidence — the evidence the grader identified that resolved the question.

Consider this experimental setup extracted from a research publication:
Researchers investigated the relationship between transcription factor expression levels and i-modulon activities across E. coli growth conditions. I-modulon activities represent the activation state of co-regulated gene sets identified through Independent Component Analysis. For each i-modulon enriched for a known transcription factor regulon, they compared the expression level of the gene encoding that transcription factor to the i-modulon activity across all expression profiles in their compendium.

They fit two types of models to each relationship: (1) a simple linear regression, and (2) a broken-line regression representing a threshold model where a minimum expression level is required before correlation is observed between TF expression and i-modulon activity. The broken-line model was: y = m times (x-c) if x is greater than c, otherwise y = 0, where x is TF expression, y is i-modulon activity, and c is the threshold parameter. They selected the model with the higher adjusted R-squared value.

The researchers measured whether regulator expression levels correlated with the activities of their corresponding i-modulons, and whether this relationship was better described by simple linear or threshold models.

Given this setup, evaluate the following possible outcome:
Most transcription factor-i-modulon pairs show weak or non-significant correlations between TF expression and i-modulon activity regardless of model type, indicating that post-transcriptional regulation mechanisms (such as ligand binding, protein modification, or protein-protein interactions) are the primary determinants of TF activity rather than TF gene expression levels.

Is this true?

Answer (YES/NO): NO